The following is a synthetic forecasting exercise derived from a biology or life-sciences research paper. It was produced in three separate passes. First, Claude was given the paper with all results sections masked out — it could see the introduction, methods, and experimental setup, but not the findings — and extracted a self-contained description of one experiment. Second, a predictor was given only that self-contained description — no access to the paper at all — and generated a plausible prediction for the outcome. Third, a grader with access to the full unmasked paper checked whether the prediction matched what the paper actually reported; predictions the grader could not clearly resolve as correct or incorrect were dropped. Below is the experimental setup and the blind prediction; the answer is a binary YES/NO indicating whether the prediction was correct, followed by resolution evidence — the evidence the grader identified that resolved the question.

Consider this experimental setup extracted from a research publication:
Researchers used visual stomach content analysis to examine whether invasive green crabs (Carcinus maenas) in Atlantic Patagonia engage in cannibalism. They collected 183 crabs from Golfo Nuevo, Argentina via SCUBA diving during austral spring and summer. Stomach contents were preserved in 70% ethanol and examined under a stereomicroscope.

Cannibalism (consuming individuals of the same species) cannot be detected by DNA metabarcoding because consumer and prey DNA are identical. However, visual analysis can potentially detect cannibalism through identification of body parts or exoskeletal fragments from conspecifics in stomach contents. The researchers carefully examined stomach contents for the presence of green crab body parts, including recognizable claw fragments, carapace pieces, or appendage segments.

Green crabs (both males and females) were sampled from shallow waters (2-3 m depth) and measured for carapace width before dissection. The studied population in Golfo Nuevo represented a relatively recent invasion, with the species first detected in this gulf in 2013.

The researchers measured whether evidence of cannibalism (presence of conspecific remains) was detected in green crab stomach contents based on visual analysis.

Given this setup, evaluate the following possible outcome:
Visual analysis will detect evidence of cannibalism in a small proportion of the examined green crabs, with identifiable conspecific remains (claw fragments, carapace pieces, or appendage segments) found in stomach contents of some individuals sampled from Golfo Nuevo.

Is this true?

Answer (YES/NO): NO